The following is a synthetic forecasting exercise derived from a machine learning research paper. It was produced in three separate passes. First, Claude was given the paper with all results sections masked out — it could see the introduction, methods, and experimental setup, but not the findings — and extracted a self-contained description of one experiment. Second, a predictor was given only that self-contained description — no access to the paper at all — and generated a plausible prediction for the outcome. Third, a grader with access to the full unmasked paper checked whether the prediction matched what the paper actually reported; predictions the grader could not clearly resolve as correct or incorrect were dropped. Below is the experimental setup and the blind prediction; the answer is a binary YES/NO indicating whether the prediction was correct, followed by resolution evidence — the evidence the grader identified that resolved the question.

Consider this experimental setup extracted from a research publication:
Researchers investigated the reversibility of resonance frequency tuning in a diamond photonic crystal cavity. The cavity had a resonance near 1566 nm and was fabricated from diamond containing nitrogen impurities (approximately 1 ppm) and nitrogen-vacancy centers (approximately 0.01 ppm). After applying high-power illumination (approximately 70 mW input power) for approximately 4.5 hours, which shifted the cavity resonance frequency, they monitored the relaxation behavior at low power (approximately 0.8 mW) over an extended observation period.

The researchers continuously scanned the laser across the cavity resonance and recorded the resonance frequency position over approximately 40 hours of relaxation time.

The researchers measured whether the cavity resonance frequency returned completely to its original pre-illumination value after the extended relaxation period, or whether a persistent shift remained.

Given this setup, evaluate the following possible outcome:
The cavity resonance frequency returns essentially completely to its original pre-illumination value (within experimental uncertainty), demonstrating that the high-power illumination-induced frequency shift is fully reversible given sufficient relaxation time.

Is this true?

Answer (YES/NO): NO